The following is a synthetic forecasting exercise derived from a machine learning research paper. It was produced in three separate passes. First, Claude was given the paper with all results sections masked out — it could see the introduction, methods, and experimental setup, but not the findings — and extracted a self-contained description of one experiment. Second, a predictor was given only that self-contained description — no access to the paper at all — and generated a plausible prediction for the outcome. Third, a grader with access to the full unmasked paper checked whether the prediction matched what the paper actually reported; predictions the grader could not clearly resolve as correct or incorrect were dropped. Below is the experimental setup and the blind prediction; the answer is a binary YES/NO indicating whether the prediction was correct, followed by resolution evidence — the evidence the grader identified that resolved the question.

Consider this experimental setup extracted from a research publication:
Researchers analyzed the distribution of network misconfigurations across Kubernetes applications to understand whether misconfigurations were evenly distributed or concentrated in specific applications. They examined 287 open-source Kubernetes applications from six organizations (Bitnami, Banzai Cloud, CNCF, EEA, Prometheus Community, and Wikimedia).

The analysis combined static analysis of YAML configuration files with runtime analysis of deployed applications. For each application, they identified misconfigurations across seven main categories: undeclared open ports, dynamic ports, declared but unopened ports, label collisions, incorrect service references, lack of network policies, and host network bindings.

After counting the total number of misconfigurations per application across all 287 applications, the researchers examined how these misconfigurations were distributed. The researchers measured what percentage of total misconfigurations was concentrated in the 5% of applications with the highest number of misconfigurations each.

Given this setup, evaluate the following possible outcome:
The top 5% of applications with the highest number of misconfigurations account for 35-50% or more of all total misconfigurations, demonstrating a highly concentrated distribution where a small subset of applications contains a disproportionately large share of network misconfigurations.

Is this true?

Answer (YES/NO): NO